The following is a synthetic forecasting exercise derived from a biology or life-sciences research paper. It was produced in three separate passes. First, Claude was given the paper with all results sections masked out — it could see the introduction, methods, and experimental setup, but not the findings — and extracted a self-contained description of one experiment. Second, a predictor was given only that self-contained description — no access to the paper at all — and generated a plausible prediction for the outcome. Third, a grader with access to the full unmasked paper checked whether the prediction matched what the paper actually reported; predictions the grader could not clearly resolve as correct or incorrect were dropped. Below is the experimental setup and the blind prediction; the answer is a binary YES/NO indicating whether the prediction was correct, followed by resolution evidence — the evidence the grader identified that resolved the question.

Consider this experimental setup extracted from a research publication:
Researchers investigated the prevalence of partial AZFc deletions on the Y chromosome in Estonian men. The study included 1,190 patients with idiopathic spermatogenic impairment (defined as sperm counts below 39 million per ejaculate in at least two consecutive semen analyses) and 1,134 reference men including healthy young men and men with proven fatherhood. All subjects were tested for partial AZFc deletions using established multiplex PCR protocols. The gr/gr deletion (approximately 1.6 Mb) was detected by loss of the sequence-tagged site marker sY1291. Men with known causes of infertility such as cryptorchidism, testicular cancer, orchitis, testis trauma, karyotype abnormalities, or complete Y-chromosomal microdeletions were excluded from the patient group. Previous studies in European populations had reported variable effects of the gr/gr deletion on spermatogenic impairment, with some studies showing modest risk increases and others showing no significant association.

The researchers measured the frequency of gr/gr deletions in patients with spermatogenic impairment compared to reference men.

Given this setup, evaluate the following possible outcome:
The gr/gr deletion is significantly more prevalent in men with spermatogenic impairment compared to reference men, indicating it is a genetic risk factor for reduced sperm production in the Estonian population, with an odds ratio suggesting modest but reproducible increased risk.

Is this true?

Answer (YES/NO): YES